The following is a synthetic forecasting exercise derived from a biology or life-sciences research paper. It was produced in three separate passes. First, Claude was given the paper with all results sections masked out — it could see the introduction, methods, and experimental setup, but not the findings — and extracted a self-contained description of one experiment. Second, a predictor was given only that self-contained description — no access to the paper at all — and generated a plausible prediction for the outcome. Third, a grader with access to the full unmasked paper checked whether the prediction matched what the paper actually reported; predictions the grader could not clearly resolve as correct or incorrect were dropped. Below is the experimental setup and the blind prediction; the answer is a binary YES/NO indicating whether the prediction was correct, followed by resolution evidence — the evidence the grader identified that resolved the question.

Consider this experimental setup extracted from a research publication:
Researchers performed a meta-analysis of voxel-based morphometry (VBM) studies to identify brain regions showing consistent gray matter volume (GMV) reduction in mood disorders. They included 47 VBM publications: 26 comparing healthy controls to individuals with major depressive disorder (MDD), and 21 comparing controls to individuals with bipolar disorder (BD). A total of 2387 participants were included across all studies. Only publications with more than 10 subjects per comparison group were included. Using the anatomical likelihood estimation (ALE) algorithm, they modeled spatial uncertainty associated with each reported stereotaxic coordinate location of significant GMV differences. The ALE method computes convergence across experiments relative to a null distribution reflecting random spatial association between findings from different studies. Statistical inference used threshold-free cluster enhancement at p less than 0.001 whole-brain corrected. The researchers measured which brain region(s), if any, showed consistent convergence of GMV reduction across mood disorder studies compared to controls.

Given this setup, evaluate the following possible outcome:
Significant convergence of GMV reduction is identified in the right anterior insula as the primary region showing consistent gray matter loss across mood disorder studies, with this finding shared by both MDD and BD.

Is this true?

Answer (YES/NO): YES